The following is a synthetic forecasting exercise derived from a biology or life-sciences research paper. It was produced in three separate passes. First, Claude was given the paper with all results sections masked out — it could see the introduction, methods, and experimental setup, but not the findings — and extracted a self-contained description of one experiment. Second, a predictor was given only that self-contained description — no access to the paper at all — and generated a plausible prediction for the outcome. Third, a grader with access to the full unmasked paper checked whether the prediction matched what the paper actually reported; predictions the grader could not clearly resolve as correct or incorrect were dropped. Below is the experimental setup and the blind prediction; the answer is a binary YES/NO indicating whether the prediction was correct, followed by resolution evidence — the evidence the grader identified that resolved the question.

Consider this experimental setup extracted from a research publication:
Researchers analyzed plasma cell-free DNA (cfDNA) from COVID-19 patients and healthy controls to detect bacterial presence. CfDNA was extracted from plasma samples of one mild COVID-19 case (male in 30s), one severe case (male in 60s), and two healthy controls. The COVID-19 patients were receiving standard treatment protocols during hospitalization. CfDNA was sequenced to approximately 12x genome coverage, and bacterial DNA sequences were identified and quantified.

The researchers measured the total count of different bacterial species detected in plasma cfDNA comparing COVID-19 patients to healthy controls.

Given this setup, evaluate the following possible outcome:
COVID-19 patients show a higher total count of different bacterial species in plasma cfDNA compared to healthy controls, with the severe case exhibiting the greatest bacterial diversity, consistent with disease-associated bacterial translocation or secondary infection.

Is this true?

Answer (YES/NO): NO